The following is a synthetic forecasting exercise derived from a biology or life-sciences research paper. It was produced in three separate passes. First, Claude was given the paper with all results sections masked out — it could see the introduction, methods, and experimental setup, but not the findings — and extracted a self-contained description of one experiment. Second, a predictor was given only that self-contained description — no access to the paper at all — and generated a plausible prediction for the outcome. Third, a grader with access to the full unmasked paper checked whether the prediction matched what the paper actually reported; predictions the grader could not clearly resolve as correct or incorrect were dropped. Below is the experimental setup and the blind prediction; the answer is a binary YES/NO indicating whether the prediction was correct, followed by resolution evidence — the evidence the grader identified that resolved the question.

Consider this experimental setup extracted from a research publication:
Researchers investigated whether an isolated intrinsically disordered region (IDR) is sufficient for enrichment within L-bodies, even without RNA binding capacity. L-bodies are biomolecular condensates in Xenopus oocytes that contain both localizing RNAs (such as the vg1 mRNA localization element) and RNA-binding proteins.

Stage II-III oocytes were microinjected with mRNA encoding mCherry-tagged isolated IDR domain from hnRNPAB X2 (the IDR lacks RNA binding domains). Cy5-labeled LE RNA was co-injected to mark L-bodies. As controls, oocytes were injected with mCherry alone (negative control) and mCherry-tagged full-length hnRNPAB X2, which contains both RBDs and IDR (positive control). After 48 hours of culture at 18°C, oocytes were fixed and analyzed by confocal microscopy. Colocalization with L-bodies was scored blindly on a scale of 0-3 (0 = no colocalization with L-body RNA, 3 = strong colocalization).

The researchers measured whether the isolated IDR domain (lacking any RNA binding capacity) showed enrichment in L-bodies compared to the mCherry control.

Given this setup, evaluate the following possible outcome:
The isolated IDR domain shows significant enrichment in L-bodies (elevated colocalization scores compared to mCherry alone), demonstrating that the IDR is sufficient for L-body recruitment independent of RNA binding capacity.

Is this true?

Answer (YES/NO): YES